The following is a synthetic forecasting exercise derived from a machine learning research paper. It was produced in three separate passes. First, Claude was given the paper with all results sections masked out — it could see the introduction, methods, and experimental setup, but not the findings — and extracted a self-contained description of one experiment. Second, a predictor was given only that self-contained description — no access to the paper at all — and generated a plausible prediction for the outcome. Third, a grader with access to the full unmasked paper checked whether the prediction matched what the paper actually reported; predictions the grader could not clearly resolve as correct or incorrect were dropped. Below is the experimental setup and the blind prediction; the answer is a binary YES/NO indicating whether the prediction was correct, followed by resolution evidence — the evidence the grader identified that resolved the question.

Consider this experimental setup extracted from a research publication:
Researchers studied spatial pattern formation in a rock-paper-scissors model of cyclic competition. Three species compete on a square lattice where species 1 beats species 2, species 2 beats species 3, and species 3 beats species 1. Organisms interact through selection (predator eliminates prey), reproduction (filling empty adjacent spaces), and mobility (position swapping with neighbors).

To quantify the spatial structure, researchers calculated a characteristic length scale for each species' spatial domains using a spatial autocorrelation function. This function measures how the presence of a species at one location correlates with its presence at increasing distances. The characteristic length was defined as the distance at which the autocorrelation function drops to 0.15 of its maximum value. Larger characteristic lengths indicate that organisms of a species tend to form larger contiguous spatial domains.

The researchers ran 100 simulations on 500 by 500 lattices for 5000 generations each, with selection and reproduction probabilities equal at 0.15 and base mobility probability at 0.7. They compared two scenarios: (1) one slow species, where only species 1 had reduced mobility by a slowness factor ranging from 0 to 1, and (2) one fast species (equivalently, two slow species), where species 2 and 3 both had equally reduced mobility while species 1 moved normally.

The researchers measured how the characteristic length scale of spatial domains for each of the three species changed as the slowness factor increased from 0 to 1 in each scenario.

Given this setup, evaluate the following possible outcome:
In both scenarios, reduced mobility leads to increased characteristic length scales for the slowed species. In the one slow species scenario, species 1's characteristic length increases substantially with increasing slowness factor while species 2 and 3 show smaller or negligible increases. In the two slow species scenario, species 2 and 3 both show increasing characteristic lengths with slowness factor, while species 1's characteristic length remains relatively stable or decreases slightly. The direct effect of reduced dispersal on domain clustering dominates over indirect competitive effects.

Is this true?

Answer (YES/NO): NO